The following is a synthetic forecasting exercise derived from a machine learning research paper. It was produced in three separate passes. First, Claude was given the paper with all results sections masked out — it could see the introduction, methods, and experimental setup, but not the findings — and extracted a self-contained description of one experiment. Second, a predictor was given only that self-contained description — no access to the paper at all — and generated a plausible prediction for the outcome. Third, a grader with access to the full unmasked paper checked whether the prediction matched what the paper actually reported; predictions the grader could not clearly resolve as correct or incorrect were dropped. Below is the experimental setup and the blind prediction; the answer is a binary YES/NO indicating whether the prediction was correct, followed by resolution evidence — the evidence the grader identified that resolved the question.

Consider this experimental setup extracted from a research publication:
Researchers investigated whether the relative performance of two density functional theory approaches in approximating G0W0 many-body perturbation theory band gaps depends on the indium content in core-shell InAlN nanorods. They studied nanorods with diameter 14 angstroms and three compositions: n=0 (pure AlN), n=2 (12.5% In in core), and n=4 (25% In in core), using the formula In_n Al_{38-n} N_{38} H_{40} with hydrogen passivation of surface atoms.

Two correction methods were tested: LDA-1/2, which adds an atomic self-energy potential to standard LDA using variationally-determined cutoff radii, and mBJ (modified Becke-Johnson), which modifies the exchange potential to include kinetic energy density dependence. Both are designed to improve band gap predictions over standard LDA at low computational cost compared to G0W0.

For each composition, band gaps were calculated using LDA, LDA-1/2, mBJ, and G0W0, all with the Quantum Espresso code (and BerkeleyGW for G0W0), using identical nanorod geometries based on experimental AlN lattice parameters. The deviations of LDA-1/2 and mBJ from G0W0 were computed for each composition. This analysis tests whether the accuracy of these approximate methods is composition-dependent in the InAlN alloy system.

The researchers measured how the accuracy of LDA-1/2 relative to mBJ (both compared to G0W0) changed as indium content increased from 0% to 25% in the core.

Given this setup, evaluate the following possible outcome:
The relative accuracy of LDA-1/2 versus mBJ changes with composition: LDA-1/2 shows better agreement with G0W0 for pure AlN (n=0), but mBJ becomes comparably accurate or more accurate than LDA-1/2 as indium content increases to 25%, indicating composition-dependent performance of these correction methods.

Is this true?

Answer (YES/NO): NO